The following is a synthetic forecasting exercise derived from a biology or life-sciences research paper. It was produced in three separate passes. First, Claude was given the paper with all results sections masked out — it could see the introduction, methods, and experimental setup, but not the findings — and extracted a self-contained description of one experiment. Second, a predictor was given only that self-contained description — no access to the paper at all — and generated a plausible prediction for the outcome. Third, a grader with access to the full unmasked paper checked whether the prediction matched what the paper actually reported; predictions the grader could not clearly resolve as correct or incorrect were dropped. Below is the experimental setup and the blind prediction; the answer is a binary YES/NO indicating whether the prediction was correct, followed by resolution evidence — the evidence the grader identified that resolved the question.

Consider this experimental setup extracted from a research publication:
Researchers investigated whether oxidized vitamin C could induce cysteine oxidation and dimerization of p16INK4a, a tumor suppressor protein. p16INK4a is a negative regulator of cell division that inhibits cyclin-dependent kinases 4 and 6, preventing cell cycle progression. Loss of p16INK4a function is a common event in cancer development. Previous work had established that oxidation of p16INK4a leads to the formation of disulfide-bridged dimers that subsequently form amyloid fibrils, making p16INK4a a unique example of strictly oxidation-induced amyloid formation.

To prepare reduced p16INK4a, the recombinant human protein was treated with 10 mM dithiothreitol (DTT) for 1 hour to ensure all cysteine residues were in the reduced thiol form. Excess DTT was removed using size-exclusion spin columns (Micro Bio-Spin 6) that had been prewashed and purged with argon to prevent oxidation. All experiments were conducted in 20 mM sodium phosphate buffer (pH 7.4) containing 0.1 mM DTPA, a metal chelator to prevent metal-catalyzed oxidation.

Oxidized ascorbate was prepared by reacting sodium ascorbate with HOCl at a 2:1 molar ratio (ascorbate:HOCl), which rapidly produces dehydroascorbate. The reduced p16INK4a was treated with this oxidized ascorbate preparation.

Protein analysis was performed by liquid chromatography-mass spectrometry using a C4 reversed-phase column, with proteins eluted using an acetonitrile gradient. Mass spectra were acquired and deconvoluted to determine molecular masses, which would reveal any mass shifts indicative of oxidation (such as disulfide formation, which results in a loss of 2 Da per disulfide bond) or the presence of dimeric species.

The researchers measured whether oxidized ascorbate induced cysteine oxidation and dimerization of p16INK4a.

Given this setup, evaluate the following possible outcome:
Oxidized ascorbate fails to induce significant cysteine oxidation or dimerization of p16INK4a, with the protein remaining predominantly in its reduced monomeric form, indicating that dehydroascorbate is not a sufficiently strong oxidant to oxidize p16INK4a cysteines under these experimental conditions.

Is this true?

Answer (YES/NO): YES